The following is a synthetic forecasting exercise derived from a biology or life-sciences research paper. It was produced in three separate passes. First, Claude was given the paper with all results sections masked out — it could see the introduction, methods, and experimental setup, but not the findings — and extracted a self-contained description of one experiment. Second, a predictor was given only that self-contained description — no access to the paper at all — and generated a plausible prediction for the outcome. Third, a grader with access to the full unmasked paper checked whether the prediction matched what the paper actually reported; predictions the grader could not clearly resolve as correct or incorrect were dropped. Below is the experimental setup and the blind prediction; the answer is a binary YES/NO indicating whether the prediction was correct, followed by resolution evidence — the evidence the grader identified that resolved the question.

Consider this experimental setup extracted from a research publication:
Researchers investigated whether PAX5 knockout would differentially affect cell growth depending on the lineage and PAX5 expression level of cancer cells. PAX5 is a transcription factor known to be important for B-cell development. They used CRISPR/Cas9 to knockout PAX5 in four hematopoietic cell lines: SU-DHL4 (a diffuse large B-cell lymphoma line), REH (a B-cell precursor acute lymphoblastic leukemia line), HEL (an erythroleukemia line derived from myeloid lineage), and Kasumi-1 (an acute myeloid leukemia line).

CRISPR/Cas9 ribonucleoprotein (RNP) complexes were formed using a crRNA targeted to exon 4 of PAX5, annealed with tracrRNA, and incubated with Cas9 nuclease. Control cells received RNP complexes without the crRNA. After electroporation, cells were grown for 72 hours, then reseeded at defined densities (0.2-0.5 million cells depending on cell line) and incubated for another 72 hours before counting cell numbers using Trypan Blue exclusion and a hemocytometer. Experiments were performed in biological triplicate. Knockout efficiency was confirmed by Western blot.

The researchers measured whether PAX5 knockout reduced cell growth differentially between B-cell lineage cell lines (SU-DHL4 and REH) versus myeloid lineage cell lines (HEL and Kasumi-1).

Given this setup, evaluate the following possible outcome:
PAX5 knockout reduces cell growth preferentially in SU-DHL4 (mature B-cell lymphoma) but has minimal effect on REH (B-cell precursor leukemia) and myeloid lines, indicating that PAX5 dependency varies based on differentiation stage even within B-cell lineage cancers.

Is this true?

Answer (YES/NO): NO